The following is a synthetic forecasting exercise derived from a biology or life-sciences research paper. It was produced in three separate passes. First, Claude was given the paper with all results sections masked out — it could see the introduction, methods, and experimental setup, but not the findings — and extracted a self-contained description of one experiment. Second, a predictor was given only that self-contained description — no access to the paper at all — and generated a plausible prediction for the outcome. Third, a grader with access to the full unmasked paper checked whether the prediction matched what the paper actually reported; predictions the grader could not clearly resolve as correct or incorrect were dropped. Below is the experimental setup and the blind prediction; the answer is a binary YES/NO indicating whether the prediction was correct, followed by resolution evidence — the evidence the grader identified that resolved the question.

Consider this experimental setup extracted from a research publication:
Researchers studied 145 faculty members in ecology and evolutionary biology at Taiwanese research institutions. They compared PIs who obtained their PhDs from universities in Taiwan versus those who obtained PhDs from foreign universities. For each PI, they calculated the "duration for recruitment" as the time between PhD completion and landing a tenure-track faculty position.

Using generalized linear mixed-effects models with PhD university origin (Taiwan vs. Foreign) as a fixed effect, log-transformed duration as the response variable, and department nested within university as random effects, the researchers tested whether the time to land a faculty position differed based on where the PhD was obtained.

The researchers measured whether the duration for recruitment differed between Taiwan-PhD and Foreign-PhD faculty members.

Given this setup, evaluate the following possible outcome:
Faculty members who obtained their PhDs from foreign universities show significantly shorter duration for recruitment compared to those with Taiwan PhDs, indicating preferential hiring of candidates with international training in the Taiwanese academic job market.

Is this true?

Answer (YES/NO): NO